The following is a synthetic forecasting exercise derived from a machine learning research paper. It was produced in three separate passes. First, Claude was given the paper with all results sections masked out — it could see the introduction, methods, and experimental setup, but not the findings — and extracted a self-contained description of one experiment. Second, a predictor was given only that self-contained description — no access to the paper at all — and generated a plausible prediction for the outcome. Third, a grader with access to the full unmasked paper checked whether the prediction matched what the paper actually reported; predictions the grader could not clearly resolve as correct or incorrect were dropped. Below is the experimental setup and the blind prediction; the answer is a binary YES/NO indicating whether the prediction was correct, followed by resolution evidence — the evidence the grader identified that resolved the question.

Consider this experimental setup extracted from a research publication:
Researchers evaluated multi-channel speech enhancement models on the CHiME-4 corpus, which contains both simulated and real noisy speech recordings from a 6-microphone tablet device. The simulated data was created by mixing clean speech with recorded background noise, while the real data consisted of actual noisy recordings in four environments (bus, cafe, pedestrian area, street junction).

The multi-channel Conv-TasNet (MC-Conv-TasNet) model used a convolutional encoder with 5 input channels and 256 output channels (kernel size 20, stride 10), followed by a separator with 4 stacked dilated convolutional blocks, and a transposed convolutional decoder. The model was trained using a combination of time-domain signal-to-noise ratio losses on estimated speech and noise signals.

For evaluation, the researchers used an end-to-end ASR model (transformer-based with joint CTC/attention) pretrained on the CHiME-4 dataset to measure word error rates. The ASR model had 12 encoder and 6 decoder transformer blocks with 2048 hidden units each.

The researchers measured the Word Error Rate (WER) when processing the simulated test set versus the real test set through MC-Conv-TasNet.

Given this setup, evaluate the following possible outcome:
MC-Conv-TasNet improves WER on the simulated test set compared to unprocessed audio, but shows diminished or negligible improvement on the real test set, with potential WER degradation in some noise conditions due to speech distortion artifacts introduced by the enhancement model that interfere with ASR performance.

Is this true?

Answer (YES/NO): NO